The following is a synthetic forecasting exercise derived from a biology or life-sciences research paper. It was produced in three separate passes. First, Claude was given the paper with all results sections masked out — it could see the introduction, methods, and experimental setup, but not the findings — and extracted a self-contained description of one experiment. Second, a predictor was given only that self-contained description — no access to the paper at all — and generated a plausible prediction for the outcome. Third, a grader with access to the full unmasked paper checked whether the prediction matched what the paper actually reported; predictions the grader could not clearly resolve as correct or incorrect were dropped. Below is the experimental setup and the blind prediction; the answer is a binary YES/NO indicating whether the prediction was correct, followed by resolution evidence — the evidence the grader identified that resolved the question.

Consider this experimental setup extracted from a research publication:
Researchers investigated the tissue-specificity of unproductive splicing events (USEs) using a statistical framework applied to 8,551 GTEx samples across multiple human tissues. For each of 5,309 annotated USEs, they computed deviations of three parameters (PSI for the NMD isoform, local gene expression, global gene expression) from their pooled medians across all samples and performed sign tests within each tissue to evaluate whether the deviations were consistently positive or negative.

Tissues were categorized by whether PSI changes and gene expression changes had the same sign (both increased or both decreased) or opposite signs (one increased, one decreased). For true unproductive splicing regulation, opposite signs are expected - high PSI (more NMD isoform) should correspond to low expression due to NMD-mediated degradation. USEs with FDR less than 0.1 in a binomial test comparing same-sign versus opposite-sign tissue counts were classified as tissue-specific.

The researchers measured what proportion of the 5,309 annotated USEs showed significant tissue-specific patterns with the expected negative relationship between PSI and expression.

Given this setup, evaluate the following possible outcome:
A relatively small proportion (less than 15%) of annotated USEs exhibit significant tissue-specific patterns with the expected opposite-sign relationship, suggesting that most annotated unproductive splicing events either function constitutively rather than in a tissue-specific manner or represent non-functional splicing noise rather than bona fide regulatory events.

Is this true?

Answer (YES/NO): YES